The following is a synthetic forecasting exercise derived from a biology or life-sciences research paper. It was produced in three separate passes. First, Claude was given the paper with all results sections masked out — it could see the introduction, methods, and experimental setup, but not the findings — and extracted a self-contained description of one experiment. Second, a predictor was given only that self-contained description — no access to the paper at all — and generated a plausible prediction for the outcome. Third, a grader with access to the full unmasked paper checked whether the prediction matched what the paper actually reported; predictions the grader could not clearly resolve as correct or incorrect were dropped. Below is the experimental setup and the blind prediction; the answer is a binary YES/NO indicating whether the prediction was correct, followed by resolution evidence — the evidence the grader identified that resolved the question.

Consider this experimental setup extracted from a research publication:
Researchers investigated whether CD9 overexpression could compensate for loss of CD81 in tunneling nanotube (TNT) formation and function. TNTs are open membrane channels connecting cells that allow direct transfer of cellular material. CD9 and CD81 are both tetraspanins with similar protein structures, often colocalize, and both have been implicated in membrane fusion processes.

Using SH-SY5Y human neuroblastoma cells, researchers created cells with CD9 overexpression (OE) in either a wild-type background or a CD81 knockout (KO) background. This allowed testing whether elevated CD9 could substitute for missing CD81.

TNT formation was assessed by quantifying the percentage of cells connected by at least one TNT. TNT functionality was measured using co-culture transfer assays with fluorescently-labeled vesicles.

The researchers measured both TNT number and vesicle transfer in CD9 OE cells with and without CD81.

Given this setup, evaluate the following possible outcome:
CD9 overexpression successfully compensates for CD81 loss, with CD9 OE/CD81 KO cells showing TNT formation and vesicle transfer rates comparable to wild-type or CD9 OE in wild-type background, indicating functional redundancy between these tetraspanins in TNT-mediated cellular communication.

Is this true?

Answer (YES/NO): YES